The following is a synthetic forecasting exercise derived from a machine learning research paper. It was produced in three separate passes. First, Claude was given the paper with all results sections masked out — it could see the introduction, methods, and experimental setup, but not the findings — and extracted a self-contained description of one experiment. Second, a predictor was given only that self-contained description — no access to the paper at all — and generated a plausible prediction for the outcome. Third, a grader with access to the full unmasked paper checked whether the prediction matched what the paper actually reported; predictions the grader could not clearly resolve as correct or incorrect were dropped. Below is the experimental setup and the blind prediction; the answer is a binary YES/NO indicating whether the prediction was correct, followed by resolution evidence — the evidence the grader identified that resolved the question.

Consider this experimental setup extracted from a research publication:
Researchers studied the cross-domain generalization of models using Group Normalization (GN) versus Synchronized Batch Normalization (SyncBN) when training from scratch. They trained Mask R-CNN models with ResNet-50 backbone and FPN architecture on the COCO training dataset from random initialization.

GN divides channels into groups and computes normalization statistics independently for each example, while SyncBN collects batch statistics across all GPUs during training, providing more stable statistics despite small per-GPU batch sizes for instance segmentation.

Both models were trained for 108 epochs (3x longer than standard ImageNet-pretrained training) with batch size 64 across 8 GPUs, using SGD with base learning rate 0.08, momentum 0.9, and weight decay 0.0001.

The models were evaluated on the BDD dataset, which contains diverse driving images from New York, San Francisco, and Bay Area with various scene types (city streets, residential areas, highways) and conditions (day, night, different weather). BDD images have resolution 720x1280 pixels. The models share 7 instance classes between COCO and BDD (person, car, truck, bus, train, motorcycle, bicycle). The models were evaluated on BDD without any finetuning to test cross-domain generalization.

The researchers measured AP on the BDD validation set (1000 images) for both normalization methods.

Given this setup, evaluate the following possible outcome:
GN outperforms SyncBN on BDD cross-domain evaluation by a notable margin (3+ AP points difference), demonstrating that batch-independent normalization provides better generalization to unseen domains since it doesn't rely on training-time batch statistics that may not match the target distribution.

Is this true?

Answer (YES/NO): NO